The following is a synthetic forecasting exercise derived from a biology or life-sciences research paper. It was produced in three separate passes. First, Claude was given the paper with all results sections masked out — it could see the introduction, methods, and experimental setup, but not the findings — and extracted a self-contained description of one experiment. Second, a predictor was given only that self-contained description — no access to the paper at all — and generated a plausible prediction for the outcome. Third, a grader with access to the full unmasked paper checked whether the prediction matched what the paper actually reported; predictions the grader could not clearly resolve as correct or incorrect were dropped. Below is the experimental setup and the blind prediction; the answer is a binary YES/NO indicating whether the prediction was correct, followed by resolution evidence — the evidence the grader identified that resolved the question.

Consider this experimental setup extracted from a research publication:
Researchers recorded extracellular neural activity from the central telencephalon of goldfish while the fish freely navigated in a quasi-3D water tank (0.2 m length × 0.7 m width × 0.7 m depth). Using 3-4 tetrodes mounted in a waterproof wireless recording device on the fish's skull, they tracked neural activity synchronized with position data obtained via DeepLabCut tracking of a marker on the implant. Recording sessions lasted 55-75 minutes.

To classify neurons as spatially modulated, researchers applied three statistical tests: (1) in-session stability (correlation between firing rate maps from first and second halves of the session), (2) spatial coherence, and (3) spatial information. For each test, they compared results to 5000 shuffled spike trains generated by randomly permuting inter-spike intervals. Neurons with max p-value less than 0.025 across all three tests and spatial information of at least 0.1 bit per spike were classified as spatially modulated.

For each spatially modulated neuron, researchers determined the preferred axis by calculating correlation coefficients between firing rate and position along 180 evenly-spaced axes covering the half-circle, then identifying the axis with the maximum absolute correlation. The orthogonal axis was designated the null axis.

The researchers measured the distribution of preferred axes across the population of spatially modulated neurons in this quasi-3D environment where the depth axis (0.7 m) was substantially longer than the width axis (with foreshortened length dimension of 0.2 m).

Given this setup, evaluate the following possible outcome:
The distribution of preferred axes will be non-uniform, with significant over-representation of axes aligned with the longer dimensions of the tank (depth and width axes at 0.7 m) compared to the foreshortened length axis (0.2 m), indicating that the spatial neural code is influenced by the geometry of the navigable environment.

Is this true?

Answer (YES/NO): NO